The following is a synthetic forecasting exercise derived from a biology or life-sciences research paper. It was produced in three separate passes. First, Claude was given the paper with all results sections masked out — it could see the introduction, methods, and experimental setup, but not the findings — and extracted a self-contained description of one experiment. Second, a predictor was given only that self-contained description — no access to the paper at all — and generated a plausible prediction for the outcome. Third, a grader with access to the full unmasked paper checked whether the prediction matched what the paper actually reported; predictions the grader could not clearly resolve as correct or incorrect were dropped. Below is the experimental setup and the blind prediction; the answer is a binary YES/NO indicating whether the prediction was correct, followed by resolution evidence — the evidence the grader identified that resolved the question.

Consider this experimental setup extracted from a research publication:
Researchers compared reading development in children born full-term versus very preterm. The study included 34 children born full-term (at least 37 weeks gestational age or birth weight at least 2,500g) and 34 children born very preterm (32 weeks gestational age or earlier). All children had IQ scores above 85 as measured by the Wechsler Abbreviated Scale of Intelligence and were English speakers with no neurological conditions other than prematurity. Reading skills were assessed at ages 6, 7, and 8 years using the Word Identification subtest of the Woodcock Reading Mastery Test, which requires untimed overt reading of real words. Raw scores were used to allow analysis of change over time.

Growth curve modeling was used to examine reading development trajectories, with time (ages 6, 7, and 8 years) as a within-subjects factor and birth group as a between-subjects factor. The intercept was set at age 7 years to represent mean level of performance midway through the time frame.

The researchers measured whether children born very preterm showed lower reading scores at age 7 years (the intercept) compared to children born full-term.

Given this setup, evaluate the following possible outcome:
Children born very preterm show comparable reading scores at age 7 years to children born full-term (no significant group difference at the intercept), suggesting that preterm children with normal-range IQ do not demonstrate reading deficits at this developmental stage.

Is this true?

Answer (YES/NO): YES